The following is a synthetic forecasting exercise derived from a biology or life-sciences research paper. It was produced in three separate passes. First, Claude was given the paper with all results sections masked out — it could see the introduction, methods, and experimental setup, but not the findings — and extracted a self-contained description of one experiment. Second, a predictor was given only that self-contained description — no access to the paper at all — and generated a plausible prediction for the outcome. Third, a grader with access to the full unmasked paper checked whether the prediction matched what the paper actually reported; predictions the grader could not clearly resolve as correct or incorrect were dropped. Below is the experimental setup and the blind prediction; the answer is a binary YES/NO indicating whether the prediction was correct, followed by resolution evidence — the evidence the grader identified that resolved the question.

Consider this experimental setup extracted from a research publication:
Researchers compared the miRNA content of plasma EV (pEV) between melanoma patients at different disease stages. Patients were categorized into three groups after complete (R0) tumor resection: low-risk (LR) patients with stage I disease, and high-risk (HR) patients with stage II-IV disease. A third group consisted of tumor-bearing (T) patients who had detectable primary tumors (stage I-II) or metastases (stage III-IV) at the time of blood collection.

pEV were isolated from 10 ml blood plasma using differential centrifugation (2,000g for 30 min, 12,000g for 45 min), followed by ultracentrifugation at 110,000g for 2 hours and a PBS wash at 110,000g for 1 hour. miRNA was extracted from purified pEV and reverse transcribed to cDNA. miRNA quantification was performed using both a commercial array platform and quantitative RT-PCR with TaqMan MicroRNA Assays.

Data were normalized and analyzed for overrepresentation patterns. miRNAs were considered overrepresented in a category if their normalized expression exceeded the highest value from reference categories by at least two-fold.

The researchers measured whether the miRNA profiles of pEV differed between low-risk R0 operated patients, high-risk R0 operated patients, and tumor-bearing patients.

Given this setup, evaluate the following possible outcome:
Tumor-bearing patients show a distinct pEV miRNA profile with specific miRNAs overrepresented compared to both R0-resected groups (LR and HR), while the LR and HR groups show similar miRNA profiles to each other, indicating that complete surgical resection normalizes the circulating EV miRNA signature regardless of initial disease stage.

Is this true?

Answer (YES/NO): NO